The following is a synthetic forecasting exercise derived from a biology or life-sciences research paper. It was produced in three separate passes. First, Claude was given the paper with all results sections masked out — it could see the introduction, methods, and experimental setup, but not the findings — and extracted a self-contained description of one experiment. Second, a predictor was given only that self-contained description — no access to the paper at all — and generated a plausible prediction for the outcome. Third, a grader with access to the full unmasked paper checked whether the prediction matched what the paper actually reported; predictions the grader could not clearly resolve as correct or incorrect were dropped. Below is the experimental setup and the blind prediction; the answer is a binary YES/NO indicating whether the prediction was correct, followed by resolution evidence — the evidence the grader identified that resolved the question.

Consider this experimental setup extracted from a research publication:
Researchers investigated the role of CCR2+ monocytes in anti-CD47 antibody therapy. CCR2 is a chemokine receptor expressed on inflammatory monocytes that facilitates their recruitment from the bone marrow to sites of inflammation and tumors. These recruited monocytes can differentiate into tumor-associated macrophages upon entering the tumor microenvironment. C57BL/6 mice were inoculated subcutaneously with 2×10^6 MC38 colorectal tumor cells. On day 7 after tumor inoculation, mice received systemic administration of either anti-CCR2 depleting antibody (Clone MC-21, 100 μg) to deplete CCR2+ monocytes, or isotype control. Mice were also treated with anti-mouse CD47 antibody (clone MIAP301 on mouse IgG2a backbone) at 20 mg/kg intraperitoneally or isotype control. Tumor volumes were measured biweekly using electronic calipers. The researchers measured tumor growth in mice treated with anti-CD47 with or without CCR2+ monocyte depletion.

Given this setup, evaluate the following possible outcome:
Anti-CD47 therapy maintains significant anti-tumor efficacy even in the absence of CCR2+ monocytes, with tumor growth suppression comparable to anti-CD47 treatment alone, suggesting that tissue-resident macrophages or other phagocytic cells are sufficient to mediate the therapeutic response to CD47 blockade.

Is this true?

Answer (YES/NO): YES